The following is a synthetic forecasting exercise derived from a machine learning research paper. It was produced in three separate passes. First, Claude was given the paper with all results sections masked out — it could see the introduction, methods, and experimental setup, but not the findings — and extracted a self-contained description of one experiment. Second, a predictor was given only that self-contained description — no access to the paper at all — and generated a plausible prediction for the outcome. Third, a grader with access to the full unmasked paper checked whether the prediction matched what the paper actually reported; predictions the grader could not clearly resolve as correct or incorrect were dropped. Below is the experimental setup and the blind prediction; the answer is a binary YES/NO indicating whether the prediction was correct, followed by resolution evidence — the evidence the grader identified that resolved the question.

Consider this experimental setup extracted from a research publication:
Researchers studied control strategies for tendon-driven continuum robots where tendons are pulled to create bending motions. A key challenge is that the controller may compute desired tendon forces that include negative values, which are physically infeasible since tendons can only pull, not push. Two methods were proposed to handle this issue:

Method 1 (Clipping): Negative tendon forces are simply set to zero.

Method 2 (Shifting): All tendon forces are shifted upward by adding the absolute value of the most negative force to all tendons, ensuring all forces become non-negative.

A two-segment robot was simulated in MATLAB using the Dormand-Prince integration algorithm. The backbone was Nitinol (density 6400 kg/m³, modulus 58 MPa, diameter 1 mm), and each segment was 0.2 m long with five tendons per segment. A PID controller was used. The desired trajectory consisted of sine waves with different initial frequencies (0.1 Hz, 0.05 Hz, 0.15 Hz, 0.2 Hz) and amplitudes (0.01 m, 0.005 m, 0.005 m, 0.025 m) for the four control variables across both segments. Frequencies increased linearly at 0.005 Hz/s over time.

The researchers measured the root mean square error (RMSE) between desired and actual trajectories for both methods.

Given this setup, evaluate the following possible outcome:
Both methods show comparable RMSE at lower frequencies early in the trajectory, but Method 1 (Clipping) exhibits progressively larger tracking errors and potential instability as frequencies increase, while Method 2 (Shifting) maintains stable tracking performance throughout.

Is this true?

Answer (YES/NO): NO